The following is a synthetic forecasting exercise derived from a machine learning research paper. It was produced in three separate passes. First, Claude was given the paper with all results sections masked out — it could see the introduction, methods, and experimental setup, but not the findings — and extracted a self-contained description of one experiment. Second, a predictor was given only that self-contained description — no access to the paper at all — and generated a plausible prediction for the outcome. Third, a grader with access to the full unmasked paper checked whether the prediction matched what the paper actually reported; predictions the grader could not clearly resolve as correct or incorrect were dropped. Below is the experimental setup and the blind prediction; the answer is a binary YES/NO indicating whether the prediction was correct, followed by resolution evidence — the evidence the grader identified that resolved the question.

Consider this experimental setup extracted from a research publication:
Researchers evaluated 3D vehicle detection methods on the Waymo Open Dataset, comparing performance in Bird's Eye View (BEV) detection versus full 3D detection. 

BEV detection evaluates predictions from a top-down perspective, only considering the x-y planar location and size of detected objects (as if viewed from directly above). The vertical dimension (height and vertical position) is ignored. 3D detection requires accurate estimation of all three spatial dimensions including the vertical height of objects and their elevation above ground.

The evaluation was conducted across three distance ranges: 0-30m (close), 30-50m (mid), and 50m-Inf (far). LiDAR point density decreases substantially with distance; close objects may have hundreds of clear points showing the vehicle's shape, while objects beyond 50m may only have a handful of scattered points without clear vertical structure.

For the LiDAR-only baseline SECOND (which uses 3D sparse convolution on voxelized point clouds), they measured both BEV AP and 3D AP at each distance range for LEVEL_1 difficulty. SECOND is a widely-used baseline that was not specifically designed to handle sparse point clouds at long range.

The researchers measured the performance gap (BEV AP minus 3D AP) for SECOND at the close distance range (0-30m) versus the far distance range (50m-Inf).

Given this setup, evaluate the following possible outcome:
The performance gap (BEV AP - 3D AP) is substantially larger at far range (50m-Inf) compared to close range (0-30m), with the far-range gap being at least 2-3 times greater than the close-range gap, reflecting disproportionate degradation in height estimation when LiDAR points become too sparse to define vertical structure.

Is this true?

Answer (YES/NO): YES